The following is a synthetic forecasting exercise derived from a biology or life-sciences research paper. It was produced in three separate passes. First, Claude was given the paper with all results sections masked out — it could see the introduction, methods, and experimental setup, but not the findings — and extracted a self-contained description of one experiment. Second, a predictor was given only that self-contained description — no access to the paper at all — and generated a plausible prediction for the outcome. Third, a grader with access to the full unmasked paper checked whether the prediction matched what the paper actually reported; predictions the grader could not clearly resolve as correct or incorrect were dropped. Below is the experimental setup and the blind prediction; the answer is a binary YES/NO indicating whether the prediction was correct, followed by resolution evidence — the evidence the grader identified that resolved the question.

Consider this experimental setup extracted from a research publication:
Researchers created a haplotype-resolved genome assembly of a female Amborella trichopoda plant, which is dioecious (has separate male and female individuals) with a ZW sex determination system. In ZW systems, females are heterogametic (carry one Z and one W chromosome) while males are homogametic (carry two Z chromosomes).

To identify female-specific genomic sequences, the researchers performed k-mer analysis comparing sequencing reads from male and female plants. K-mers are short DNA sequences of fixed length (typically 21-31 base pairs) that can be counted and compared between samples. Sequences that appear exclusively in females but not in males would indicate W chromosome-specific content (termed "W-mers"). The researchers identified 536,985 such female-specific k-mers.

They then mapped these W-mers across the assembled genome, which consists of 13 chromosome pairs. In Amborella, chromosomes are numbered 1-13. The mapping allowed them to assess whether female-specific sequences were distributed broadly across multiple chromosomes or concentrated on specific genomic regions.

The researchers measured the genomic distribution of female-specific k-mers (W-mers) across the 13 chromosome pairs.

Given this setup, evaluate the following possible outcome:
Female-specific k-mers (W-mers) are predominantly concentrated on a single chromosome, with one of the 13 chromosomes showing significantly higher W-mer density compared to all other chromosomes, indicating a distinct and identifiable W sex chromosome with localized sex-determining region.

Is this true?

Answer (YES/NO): YES